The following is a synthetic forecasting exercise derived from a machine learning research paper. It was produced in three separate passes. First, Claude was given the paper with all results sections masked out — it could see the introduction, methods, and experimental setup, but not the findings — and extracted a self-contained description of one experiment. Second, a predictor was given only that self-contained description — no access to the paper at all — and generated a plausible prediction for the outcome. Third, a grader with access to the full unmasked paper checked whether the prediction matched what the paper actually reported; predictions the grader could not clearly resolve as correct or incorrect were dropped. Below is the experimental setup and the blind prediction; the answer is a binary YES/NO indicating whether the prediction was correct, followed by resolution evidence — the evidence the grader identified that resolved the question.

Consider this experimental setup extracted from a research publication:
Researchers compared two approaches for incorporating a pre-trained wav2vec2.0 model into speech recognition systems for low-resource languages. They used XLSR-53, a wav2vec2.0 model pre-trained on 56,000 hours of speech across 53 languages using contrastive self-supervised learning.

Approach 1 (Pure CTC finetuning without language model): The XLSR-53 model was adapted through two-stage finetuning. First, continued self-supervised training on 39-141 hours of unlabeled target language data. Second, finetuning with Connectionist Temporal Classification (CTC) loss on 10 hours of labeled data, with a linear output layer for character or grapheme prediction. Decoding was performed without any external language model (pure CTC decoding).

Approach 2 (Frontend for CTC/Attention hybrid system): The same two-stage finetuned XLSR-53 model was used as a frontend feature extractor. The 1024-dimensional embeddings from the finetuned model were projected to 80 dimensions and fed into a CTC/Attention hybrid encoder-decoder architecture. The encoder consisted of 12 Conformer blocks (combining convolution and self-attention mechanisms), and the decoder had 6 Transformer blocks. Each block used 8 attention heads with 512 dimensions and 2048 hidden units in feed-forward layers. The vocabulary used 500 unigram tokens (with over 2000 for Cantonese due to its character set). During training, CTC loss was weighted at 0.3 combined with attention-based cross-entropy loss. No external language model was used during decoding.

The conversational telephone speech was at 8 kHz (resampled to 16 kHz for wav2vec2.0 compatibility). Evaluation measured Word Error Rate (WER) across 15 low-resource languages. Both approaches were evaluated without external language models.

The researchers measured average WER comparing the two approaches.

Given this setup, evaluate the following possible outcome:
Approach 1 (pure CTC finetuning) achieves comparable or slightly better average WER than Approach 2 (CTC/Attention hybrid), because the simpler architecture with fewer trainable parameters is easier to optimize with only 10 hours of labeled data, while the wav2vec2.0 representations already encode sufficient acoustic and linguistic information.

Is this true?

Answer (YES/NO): NO